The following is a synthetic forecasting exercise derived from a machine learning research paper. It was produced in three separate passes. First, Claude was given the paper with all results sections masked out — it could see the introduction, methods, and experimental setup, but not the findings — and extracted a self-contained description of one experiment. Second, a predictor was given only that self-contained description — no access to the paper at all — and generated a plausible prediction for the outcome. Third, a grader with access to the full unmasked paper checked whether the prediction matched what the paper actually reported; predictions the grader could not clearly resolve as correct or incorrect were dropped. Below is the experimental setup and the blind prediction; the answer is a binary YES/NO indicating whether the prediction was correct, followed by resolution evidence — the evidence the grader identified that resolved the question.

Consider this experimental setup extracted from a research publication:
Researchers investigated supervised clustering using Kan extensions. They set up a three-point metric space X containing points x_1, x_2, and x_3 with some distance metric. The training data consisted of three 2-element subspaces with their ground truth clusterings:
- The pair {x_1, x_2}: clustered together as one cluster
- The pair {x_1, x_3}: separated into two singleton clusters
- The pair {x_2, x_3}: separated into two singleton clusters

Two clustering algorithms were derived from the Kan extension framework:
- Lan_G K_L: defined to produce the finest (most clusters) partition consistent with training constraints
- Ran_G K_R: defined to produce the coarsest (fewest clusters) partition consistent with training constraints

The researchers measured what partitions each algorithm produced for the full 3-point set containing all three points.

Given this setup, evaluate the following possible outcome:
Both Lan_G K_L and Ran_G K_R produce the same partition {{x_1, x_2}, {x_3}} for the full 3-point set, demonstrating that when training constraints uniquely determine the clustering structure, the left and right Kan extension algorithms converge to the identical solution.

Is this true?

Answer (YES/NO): NO